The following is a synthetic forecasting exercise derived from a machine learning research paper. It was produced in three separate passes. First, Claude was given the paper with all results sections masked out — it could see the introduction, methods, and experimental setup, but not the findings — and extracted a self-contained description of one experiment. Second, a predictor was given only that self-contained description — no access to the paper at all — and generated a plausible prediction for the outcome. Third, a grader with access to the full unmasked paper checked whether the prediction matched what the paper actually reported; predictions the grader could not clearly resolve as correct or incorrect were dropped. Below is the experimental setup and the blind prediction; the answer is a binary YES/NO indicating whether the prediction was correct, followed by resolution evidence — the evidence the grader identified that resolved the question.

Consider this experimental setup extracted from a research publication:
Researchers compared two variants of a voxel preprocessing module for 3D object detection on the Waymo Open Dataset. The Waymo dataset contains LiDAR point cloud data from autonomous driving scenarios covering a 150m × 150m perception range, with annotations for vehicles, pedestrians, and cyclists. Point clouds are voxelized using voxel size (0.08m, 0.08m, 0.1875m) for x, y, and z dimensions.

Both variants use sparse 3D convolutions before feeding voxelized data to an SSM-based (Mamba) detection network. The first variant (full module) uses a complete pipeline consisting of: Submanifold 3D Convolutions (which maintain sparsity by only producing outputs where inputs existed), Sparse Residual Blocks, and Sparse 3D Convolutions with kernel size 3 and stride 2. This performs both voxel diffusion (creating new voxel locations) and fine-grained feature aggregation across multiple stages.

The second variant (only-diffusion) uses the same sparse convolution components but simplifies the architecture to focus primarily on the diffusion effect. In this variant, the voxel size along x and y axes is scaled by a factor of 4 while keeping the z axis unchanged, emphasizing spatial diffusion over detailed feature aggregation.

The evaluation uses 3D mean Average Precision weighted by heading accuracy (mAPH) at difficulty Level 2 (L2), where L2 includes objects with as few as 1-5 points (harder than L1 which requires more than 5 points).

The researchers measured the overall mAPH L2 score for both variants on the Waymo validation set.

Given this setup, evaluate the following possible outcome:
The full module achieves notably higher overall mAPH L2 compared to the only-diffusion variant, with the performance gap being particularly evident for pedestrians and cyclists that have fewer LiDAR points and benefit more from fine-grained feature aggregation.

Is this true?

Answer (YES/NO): NO